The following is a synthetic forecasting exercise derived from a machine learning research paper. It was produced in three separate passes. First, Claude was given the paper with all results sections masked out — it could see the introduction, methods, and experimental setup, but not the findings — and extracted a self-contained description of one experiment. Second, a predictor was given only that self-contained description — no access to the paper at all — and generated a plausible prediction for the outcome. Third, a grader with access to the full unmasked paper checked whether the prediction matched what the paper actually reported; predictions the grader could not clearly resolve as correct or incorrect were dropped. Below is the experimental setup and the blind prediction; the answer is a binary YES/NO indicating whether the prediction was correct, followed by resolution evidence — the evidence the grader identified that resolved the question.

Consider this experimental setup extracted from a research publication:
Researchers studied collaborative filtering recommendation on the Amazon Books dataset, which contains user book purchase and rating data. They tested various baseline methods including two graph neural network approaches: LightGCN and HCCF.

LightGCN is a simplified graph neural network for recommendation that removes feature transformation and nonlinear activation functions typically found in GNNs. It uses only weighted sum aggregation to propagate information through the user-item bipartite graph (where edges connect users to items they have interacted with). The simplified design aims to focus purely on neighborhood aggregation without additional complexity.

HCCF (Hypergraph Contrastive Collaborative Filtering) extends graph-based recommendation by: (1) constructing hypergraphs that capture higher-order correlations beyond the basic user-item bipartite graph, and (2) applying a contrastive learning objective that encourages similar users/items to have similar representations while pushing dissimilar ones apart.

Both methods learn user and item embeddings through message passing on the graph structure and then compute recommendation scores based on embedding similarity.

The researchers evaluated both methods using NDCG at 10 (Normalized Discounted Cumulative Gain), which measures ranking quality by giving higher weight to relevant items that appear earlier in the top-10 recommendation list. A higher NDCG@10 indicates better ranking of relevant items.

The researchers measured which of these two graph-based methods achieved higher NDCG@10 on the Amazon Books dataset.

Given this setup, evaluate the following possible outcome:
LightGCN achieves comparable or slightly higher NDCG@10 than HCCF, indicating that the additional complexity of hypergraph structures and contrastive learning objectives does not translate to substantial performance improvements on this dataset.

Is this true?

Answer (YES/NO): NO